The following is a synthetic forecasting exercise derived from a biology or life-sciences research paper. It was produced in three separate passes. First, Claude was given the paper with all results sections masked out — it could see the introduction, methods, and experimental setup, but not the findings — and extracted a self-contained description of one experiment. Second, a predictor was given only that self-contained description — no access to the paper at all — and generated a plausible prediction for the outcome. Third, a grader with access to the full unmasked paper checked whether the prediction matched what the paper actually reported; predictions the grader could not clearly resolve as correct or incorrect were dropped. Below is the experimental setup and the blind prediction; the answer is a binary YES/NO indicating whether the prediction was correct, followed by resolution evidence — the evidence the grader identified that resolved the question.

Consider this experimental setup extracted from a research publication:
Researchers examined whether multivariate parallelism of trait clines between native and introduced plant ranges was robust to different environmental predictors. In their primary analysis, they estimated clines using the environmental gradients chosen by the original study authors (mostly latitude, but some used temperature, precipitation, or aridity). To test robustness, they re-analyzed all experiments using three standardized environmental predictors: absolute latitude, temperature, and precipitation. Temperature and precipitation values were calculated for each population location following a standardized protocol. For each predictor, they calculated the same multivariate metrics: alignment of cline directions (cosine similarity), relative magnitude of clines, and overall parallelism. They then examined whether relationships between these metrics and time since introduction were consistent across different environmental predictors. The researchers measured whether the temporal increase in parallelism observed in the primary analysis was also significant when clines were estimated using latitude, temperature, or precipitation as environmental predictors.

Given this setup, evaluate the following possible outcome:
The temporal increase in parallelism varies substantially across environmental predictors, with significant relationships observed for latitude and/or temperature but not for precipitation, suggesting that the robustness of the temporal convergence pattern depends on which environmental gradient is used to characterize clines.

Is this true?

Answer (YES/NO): NO